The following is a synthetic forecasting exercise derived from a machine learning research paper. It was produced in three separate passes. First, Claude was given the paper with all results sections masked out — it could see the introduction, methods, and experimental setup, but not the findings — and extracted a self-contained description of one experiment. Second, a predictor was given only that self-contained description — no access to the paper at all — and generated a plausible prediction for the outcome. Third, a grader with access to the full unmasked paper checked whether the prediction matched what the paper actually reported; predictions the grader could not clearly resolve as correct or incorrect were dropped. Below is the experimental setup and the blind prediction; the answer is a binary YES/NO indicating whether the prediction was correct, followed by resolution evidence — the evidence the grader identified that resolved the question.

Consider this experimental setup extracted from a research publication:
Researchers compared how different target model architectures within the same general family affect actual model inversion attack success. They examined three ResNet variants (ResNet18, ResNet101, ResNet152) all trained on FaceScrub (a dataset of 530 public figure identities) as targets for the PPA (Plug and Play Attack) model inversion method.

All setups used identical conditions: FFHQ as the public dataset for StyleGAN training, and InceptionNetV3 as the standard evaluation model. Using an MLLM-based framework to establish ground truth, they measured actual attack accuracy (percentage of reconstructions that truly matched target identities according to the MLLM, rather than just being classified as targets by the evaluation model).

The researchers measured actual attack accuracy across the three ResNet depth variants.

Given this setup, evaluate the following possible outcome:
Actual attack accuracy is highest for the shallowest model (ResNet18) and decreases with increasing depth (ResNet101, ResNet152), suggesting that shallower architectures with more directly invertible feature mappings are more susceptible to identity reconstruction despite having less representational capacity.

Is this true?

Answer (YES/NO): NO